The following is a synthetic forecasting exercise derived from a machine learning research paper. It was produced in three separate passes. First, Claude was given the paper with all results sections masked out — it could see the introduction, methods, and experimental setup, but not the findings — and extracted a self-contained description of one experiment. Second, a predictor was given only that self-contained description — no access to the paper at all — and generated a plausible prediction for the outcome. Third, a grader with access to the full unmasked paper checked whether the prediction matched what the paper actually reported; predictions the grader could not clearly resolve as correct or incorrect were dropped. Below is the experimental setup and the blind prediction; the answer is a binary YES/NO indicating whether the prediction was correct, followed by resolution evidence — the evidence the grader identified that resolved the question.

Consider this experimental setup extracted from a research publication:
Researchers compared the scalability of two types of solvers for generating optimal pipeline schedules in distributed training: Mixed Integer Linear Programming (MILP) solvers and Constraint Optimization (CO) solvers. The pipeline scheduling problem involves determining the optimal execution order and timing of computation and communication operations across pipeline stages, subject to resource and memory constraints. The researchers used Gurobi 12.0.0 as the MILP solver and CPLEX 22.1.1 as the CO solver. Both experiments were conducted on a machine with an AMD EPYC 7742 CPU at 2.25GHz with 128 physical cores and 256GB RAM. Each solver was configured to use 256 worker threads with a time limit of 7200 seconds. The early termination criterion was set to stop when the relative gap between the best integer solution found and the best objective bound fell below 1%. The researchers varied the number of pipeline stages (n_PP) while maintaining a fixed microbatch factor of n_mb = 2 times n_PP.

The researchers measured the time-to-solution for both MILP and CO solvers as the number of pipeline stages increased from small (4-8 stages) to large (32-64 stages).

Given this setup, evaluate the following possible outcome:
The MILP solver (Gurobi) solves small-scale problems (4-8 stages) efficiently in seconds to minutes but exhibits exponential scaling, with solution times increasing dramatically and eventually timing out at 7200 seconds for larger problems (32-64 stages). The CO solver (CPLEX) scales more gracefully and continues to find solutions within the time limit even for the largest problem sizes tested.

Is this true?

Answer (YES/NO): NO